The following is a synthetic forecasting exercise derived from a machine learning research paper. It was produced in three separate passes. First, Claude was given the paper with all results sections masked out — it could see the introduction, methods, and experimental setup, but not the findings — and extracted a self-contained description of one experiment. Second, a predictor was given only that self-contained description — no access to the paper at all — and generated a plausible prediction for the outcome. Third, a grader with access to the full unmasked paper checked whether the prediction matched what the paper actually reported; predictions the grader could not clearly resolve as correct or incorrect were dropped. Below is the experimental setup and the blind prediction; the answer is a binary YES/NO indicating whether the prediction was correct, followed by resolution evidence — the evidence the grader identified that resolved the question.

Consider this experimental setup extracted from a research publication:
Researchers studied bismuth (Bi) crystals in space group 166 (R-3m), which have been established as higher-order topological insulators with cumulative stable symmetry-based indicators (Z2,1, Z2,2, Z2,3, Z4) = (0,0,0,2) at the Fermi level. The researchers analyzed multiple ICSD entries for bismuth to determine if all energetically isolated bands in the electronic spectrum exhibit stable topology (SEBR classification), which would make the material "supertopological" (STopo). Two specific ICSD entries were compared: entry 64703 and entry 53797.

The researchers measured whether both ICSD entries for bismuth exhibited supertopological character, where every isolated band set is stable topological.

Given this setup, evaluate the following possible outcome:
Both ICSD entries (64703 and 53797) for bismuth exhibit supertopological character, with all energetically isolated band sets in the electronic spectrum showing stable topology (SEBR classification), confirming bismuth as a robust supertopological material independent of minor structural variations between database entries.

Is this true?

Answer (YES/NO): NO